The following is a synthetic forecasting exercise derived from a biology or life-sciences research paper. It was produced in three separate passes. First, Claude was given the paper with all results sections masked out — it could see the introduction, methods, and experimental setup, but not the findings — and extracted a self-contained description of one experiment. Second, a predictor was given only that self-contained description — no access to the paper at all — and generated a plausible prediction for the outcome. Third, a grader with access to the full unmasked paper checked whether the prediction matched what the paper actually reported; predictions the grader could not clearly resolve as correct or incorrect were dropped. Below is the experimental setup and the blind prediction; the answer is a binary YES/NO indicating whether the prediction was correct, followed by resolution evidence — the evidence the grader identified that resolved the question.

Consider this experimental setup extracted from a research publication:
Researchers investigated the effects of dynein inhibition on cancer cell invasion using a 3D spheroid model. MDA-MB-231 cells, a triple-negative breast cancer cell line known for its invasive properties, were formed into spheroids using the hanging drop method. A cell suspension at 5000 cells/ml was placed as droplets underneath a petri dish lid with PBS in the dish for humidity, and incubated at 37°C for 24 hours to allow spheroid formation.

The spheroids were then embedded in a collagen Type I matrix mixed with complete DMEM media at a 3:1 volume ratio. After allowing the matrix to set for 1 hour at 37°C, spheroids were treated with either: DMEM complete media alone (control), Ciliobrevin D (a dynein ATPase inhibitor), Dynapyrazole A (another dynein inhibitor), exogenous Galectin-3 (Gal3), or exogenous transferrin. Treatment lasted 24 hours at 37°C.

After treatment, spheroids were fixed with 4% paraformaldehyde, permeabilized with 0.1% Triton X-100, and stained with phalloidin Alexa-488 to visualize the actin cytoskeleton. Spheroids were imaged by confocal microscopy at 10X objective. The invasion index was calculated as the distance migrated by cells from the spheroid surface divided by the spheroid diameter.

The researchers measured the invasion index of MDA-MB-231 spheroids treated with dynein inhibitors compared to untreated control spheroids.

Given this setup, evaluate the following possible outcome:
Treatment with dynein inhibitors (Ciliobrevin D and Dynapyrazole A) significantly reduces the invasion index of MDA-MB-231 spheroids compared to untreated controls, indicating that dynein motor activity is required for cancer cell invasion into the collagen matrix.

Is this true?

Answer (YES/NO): YES